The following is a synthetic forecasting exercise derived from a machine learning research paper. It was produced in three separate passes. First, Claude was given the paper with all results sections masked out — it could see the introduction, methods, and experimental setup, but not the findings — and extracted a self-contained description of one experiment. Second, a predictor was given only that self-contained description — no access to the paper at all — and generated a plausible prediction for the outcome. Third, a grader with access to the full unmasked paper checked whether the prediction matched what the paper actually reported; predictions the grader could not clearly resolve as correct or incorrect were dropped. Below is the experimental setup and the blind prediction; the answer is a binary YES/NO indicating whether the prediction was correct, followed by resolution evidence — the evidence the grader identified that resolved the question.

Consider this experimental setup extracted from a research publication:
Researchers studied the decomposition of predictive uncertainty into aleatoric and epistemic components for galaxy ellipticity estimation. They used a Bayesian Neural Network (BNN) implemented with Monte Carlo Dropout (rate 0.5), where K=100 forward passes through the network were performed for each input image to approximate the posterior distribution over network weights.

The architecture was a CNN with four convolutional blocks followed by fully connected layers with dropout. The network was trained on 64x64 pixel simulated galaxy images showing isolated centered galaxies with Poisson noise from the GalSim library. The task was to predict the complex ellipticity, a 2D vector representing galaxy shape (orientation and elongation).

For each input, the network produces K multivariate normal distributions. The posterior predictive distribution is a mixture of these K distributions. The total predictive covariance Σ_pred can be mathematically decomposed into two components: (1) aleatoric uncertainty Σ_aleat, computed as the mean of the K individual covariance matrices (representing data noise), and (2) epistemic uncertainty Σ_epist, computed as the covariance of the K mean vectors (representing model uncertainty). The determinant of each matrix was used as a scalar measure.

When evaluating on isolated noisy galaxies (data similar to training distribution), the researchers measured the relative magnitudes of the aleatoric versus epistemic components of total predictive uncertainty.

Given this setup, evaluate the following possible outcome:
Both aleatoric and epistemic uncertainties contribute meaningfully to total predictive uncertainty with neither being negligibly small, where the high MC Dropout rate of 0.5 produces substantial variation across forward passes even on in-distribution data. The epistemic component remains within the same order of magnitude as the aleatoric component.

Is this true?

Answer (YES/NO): NO